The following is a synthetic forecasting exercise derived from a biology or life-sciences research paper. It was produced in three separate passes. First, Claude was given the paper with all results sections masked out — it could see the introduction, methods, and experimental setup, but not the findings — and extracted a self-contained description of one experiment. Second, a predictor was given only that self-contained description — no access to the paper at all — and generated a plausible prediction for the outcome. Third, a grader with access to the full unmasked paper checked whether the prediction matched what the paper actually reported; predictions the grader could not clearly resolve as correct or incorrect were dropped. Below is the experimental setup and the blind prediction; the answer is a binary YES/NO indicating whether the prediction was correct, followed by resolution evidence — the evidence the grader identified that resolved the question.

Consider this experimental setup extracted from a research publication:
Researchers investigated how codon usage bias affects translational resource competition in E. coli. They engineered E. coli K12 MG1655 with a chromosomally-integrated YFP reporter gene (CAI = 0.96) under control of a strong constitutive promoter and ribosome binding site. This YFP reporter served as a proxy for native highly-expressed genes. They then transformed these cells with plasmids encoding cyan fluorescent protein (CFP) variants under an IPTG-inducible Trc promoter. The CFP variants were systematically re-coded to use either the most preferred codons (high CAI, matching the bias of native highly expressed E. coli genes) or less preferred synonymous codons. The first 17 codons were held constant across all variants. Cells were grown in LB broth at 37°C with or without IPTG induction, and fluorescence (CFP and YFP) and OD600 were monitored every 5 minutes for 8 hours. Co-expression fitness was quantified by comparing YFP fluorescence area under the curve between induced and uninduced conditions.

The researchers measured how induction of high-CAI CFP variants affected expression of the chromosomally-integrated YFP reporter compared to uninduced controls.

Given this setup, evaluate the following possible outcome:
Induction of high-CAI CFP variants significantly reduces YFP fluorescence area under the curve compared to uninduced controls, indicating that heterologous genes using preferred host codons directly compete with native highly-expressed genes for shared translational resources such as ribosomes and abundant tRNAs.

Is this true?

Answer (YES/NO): YES